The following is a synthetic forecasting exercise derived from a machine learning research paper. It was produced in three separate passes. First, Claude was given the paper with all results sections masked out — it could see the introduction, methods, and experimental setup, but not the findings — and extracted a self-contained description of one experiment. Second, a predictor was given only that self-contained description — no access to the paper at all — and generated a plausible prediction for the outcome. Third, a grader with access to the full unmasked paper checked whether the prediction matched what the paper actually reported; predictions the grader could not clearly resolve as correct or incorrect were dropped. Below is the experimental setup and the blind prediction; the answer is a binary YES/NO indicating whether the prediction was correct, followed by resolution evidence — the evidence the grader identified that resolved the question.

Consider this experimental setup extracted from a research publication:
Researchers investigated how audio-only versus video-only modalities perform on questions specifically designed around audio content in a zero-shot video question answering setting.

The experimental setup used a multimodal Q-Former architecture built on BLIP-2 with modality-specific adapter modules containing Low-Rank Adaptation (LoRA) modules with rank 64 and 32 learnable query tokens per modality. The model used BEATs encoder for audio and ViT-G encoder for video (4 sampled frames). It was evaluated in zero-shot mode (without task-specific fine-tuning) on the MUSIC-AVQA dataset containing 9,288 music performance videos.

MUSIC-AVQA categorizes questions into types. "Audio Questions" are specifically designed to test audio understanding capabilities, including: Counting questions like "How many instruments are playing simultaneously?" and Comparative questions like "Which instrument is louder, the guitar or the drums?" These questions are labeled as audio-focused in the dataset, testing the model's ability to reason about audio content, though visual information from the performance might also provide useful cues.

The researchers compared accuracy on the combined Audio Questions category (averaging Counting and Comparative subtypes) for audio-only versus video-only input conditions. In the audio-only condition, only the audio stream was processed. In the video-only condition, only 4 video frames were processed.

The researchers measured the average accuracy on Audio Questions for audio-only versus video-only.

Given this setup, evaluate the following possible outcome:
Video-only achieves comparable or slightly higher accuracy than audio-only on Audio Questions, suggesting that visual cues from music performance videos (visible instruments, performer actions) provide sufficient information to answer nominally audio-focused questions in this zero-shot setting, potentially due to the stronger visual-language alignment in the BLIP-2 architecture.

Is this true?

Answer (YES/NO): NO